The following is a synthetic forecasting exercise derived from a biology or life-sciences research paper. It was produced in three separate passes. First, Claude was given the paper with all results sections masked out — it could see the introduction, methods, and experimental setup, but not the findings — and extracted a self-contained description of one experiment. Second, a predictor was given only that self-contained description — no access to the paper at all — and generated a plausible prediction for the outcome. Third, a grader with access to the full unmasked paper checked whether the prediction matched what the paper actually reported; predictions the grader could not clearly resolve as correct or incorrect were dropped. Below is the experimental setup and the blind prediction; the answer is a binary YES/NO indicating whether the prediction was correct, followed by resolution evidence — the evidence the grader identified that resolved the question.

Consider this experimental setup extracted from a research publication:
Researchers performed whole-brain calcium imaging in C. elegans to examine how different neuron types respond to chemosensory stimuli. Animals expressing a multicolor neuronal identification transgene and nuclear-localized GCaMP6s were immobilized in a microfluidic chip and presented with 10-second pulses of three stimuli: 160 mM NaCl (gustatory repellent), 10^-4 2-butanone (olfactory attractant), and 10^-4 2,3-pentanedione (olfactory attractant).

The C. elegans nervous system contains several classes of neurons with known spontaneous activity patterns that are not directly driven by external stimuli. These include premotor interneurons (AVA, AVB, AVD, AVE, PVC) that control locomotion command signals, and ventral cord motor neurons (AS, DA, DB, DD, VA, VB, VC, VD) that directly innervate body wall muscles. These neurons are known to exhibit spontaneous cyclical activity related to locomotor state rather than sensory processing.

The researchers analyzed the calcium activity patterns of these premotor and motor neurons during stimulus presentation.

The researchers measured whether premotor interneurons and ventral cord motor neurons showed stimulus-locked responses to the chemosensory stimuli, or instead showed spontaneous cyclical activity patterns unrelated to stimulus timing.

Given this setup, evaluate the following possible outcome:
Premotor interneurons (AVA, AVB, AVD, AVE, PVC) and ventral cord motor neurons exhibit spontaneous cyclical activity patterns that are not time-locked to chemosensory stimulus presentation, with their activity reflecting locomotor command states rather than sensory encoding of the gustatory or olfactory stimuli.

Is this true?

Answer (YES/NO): YES